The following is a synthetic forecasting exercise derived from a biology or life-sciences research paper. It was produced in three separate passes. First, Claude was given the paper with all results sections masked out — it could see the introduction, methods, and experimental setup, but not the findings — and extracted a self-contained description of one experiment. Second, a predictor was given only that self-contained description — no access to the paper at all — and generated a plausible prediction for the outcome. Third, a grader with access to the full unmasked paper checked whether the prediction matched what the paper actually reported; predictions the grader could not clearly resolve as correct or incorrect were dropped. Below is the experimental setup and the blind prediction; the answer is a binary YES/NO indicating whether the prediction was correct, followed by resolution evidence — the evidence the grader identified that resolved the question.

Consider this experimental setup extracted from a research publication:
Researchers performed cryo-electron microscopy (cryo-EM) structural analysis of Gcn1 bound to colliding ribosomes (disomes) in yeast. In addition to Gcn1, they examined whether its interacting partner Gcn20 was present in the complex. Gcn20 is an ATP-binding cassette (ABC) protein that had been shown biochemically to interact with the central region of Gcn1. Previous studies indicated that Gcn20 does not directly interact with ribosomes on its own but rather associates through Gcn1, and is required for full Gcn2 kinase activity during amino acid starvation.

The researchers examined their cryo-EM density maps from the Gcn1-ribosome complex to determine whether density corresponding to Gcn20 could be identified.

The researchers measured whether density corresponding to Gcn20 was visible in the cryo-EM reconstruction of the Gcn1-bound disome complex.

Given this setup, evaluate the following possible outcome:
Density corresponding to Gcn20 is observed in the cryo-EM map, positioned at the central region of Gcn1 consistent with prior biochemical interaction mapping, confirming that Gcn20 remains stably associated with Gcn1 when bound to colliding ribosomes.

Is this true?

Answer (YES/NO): NO